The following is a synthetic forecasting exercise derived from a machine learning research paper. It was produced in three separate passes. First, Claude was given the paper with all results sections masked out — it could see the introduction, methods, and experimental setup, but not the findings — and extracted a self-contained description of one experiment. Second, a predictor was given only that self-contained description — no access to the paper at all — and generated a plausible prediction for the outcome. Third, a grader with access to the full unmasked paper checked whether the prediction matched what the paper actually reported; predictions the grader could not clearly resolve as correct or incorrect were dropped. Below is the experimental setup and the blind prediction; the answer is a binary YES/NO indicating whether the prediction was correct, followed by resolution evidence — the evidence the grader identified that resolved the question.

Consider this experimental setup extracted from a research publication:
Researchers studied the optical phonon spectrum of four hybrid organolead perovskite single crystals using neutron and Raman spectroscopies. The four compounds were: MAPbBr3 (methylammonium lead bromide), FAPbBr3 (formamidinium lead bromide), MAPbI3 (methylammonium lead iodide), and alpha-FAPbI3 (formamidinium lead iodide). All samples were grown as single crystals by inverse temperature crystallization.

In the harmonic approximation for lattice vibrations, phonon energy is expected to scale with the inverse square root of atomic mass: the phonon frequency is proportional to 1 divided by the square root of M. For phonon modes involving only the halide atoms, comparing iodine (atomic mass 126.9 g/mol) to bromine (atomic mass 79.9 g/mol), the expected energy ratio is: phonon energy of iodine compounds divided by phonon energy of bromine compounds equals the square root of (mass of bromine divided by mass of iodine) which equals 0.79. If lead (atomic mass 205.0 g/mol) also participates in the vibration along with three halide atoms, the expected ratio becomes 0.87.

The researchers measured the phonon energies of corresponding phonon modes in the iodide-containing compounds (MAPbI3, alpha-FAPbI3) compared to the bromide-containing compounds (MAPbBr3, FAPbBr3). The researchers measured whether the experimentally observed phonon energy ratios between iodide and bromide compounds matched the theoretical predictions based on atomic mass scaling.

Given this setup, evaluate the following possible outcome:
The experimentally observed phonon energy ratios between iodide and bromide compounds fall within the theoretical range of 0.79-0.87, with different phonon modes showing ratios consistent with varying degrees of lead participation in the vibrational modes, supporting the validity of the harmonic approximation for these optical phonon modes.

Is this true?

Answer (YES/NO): NO